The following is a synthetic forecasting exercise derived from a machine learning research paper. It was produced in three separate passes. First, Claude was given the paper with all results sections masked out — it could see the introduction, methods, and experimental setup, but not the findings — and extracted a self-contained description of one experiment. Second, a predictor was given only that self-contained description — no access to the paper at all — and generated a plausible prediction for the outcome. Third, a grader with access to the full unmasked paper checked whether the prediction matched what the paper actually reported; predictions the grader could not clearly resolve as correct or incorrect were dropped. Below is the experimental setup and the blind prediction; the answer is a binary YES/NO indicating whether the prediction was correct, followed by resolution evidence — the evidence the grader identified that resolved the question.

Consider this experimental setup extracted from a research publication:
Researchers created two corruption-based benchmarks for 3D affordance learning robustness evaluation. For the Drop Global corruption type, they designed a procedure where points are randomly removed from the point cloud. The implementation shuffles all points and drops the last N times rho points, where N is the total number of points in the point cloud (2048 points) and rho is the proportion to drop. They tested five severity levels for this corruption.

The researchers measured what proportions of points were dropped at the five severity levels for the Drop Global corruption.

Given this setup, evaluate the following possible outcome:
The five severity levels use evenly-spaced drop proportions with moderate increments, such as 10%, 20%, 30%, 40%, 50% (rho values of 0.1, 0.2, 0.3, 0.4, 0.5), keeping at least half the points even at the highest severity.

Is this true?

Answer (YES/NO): NO